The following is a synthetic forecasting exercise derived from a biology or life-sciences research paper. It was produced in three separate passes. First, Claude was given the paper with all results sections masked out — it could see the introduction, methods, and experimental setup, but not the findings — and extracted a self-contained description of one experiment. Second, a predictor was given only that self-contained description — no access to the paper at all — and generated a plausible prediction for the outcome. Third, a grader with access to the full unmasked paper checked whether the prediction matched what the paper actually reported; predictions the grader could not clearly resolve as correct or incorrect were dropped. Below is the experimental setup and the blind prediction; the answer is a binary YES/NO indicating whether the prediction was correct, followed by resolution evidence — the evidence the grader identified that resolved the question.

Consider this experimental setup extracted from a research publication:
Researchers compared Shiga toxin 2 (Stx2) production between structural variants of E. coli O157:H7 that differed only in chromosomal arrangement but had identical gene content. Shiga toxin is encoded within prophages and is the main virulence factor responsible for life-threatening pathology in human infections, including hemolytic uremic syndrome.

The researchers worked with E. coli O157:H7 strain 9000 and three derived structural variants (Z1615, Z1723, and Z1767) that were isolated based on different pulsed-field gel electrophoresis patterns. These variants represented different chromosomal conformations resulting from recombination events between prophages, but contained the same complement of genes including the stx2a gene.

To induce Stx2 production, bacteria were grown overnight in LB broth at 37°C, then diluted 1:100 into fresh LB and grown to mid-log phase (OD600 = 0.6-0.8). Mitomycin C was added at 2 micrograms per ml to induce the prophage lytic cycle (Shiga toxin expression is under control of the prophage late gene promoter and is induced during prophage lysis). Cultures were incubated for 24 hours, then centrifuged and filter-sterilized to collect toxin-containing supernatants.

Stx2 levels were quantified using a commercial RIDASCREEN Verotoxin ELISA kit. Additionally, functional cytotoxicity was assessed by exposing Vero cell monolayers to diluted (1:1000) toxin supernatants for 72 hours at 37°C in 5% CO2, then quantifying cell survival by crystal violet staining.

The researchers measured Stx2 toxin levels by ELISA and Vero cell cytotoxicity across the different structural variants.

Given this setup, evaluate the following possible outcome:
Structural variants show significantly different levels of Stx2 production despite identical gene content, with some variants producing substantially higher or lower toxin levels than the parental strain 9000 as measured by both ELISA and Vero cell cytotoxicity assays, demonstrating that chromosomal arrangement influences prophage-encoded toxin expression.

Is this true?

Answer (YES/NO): NO